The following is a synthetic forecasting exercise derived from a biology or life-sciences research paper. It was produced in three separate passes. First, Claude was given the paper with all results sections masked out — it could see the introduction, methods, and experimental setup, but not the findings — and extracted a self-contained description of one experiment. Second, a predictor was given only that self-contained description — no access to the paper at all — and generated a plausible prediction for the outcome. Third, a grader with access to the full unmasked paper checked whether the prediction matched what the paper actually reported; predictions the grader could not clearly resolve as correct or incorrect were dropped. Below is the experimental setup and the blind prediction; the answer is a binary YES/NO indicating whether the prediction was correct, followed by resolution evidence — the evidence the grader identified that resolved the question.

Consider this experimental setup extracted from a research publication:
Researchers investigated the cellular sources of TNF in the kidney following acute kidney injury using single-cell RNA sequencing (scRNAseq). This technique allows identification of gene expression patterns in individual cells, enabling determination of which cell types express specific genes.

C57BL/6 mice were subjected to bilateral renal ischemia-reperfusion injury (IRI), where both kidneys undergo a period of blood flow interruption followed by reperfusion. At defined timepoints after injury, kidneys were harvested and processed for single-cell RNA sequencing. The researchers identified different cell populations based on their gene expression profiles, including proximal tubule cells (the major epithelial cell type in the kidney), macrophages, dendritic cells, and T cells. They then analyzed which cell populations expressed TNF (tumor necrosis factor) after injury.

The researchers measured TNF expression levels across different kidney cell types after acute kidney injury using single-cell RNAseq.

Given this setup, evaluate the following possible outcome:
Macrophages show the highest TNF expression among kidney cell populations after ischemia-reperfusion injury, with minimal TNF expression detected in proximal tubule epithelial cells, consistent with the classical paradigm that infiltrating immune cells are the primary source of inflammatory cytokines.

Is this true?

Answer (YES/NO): NO